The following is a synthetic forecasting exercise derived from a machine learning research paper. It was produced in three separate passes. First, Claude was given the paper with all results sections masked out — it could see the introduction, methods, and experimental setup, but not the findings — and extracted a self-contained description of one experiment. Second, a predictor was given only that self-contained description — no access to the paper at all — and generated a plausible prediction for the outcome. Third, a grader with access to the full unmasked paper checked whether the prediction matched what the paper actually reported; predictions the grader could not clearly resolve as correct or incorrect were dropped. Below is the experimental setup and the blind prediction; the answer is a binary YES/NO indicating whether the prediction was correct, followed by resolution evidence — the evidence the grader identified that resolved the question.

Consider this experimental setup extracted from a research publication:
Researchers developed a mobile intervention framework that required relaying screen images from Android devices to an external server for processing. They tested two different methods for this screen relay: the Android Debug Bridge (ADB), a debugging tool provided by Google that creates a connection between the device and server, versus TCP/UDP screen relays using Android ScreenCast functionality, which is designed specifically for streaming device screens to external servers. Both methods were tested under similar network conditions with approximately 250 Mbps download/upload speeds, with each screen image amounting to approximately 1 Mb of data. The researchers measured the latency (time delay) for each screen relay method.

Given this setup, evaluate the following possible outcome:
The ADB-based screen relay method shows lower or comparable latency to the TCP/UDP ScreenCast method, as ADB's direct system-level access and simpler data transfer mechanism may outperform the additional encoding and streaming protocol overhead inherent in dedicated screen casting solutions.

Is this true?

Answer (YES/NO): YES